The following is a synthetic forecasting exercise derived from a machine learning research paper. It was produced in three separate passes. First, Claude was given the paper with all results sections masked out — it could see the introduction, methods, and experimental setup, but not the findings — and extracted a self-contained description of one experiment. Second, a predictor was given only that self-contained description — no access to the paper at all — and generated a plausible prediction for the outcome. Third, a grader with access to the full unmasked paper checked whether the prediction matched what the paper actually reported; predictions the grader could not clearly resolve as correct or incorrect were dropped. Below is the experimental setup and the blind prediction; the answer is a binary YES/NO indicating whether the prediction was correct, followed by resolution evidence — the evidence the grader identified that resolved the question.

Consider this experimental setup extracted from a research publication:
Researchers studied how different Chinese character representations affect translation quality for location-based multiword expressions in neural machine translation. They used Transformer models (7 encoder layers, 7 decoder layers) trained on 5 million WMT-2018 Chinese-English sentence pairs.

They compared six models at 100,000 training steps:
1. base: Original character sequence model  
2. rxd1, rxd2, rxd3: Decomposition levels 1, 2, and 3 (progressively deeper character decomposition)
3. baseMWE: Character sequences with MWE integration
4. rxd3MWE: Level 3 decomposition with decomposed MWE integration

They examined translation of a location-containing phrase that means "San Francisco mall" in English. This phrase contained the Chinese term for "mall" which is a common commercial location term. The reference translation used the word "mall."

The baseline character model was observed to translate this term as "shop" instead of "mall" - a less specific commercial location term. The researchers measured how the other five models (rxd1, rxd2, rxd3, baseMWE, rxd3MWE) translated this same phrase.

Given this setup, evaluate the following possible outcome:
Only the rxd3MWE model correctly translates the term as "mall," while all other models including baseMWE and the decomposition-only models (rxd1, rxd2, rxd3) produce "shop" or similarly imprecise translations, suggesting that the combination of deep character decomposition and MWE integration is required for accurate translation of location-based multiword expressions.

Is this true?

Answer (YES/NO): NO